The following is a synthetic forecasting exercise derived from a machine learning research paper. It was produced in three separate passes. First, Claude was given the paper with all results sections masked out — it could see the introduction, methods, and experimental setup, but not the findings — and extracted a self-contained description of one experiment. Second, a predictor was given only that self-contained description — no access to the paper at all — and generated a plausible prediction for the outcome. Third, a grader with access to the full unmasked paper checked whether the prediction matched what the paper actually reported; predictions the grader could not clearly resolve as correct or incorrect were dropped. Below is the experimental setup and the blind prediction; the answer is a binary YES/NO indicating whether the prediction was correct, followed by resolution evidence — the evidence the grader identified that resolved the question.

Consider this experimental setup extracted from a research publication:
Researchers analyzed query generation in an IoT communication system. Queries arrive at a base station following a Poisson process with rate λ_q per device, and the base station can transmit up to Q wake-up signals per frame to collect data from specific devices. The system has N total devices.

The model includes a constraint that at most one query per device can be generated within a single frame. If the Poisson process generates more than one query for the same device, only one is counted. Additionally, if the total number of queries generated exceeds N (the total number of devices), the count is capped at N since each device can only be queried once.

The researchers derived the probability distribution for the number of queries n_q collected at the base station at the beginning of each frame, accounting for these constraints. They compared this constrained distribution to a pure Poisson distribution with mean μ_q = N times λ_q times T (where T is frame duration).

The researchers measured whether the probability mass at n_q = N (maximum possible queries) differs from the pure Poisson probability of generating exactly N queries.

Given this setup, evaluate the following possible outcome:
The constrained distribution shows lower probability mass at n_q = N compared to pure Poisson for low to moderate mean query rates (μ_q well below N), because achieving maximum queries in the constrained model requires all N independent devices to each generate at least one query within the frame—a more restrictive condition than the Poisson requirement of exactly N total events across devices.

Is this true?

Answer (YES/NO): NO